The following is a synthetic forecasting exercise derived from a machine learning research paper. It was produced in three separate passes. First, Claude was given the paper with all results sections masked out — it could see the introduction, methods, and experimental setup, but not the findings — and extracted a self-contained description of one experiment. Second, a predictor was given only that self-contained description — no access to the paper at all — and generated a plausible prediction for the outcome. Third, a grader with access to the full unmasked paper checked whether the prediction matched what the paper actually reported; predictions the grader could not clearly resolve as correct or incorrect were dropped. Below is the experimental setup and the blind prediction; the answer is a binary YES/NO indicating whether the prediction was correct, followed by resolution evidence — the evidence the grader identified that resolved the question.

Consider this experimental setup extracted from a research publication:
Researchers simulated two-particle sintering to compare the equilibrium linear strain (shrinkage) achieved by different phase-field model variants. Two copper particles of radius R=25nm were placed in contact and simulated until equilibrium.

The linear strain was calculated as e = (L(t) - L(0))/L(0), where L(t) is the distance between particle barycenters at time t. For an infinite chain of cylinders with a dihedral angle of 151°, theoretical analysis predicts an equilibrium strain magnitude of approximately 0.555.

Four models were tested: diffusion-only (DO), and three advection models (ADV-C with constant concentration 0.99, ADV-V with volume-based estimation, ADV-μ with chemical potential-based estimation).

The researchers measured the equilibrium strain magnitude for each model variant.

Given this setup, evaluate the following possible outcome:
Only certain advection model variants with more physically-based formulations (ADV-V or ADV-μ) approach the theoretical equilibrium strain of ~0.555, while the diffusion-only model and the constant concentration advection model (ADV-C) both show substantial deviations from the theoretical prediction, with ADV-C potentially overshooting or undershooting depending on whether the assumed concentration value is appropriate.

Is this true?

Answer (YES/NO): NO